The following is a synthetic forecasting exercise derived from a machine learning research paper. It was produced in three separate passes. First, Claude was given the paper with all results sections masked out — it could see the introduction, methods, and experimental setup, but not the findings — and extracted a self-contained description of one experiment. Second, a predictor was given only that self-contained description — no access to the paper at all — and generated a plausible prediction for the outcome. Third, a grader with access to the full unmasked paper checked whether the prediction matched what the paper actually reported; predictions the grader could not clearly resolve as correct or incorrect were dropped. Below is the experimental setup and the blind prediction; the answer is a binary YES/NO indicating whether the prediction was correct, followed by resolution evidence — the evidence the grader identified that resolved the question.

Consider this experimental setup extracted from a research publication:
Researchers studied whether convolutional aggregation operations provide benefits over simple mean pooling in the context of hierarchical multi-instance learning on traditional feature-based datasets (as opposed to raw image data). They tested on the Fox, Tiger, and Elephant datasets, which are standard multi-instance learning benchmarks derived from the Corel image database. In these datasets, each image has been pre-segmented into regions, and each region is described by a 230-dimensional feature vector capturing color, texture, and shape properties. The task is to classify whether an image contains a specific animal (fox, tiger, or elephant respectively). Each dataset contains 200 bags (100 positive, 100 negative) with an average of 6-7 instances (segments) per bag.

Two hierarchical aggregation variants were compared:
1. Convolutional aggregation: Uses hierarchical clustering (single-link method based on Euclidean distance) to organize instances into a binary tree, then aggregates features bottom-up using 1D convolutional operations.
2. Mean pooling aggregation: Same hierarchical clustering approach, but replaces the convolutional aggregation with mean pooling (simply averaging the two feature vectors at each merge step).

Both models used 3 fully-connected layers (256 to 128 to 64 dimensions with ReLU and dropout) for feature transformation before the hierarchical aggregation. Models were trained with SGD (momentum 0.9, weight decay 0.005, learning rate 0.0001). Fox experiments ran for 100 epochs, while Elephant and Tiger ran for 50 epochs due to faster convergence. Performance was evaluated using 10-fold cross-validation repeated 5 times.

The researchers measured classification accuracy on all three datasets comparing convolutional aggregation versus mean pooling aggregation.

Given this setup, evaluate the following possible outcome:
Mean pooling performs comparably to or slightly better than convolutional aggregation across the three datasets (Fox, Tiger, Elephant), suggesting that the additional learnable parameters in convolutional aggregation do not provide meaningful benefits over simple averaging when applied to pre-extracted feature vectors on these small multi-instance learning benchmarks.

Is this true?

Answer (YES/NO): NO